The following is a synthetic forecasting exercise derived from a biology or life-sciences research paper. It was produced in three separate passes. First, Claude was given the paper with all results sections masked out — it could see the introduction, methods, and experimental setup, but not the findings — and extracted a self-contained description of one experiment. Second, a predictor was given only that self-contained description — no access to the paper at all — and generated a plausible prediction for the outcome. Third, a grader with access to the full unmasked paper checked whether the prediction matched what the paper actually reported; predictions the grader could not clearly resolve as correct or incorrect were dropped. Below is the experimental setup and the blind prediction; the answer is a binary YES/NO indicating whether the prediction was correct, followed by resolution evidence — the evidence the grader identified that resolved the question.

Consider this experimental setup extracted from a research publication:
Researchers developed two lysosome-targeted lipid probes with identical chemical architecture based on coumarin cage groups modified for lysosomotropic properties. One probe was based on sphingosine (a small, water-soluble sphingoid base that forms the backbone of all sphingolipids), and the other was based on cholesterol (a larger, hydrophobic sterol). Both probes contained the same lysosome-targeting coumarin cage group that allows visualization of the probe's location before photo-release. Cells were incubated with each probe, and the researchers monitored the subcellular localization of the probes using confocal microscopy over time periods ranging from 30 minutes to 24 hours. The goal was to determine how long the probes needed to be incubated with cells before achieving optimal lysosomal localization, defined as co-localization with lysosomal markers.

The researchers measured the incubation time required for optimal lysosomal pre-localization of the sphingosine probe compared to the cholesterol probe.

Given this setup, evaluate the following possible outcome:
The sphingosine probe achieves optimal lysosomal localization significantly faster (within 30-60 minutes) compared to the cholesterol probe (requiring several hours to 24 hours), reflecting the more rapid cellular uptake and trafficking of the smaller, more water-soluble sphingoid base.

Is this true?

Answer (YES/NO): NO